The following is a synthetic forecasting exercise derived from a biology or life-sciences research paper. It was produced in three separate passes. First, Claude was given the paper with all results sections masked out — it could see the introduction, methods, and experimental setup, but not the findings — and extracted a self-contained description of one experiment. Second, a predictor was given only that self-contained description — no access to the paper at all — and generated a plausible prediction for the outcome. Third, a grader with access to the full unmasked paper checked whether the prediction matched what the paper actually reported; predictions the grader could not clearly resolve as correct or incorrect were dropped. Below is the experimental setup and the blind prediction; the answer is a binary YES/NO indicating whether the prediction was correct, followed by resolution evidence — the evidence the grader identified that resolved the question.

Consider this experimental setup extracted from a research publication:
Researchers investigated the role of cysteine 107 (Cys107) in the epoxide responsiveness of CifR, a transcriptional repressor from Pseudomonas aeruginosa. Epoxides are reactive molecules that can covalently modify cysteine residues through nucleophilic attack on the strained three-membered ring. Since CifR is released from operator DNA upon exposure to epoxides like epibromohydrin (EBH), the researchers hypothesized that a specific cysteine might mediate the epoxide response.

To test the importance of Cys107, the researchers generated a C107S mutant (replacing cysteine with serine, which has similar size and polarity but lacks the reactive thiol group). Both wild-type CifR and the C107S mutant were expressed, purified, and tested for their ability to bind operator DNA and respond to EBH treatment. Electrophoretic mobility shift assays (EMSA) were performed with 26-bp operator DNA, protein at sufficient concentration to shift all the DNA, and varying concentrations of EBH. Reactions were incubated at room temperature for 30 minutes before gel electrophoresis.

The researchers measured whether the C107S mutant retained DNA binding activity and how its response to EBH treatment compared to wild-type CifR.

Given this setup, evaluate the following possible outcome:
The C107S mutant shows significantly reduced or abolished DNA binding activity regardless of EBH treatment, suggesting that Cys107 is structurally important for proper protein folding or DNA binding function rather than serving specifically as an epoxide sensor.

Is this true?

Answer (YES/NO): NO